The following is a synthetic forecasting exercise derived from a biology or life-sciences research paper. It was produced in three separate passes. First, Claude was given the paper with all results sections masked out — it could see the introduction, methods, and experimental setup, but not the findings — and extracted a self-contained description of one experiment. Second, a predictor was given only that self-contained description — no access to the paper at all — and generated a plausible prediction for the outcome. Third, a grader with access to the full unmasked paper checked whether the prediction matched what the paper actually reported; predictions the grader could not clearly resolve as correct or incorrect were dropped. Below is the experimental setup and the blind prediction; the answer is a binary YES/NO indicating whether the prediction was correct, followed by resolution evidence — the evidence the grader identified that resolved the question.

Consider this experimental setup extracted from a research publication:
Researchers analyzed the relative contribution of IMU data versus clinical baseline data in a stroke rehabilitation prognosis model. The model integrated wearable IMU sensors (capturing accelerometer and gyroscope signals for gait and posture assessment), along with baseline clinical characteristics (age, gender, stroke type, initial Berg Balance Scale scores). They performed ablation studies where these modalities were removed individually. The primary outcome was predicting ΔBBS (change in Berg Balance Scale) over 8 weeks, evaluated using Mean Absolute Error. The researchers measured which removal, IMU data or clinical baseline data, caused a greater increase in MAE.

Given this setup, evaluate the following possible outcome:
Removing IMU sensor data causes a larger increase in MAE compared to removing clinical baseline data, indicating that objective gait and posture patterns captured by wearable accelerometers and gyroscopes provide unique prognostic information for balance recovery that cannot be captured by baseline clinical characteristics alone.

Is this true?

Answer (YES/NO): YES